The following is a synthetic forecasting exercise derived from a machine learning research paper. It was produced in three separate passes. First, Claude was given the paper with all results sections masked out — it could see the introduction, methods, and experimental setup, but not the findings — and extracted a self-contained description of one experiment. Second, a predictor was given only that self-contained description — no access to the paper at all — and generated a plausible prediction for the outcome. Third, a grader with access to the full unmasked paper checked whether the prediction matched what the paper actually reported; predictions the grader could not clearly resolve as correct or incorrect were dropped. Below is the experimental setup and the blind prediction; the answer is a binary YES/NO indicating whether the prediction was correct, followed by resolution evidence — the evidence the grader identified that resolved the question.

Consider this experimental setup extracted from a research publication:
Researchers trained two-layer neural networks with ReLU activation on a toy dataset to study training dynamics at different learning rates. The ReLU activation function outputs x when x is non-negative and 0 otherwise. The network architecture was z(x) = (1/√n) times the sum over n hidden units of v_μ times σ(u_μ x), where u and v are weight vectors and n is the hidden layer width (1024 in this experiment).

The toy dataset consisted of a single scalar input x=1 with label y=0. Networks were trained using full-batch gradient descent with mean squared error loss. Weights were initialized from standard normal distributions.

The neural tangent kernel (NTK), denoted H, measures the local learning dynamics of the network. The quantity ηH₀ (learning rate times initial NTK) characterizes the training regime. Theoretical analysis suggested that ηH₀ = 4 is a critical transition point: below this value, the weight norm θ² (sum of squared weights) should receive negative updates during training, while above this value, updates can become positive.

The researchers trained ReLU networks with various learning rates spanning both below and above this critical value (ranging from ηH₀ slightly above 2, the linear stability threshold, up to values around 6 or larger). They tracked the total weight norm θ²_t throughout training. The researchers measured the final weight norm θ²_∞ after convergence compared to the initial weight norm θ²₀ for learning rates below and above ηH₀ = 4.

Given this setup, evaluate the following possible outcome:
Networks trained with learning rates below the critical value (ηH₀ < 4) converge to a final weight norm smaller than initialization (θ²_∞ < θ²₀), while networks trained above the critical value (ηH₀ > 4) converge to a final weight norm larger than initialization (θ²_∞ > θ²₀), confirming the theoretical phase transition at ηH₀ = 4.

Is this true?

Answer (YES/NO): NO